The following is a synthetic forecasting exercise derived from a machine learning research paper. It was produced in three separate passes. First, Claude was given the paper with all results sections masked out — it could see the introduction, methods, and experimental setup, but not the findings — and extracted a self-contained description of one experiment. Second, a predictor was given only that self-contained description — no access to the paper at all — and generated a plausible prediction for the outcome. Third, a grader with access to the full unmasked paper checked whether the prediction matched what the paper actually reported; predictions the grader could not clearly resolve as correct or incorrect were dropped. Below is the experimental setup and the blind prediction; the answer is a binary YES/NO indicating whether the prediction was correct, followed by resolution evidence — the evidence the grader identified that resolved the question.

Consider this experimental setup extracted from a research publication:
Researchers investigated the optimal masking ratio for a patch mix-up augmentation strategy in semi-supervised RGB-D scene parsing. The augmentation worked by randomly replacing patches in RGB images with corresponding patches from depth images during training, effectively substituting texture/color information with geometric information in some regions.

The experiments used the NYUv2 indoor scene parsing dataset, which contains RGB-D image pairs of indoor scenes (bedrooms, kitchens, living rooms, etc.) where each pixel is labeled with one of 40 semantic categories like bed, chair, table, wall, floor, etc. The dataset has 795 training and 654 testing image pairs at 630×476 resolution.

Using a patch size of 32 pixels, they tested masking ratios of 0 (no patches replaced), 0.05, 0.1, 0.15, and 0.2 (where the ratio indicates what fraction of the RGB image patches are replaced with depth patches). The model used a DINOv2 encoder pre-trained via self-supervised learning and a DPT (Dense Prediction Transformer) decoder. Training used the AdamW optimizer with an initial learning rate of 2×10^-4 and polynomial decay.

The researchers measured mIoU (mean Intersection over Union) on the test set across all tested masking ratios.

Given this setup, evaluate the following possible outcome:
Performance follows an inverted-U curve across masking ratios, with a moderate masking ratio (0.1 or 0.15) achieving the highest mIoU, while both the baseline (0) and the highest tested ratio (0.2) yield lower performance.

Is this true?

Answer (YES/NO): YES